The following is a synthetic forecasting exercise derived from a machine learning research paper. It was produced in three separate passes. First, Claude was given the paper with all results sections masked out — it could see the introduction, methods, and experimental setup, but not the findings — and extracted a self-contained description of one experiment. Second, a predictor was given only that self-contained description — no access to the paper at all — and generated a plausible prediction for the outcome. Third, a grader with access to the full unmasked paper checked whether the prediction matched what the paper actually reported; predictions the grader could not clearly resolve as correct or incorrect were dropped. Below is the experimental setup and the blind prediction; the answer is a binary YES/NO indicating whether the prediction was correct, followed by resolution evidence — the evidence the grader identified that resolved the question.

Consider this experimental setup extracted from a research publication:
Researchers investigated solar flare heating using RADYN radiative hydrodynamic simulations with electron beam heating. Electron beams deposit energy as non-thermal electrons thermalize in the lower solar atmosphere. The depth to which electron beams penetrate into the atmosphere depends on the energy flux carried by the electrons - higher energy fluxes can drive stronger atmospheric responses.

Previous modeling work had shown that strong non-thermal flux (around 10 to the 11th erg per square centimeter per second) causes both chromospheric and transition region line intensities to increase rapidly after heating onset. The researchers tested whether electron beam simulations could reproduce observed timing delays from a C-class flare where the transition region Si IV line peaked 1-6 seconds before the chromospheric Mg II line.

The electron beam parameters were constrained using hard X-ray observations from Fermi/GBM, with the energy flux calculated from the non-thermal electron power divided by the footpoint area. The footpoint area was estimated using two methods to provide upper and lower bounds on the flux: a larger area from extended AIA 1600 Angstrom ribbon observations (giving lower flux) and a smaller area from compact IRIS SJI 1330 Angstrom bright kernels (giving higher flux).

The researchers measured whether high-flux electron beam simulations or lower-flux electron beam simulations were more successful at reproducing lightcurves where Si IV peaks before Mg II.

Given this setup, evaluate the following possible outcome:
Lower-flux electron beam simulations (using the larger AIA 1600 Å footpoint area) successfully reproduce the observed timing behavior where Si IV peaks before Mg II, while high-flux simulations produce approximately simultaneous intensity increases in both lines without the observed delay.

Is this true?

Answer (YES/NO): NO